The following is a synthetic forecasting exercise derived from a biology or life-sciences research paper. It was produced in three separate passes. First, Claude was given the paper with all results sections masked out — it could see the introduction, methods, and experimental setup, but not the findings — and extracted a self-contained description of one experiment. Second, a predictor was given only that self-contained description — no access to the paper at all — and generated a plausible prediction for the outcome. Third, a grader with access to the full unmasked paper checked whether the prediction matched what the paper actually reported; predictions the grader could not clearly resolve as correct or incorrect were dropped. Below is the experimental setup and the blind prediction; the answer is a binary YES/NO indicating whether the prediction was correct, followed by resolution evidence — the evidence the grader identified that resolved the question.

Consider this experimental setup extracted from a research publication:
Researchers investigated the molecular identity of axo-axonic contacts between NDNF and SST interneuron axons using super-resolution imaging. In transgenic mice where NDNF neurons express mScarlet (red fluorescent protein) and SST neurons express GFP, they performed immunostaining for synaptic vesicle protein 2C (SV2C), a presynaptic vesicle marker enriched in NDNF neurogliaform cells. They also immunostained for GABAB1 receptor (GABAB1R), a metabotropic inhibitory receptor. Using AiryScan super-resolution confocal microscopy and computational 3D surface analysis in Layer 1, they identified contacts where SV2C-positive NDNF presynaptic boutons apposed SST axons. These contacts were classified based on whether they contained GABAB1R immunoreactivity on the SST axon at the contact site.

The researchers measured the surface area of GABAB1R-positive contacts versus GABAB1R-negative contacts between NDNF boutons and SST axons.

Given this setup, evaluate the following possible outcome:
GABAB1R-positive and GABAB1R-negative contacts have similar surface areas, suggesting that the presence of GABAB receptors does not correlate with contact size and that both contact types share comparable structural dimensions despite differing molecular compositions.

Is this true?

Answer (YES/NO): NO